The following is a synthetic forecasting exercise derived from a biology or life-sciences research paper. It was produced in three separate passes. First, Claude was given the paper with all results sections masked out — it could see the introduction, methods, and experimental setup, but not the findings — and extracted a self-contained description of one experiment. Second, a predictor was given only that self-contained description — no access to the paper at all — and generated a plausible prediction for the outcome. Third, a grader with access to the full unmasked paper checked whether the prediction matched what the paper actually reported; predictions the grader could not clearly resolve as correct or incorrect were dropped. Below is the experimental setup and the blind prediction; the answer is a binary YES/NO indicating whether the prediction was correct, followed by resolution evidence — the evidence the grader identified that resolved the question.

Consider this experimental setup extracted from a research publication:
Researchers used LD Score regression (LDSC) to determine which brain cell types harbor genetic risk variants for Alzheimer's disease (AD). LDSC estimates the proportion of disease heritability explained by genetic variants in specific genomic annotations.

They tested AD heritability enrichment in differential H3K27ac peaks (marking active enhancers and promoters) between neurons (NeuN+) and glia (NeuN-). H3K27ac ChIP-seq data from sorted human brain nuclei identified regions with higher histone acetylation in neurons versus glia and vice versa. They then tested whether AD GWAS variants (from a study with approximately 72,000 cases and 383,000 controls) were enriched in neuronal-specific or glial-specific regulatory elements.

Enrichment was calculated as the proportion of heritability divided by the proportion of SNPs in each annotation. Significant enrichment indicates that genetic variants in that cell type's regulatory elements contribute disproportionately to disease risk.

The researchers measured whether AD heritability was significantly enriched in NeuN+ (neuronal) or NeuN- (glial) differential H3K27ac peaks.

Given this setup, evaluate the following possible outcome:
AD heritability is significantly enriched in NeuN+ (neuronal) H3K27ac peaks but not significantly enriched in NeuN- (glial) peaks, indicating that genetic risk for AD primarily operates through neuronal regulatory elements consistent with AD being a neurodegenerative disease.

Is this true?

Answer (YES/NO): NO